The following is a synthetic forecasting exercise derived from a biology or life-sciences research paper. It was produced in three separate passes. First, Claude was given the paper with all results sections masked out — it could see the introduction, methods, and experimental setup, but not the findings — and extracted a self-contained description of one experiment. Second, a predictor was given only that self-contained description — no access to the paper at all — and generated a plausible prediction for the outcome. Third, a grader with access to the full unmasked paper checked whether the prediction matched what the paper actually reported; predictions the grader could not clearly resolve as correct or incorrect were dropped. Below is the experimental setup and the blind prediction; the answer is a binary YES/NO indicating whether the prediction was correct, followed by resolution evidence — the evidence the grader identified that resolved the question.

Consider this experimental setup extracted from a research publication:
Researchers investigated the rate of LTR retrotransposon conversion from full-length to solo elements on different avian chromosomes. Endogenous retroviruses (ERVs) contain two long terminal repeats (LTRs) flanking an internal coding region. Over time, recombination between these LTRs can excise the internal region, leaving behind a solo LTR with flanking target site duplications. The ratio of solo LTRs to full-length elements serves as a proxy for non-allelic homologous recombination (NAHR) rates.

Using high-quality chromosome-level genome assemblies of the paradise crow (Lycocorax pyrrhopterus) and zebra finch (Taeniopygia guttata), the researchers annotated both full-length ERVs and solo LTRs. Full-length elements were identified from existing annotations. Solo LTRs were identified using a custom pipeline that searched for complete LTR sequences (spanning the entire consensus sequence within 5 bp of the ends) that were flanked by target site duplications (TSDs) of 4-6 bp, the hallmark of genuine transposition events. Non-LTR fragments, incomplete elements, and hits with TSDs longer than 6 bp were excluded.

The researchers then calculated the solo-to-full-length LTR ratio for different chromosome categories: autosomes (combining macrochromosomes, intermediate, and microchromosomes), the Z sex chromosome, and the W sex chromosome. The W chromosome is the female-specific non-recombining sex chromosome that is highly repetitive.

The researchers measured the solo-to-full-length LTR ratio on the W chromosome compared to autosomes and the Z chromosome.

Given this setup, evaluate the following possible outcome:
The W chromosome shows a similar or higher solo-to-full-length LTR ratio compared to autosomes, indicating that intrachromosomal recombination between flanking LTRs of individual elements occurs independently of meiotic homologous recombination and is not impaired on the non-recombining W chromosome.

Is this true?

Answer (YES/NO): NO